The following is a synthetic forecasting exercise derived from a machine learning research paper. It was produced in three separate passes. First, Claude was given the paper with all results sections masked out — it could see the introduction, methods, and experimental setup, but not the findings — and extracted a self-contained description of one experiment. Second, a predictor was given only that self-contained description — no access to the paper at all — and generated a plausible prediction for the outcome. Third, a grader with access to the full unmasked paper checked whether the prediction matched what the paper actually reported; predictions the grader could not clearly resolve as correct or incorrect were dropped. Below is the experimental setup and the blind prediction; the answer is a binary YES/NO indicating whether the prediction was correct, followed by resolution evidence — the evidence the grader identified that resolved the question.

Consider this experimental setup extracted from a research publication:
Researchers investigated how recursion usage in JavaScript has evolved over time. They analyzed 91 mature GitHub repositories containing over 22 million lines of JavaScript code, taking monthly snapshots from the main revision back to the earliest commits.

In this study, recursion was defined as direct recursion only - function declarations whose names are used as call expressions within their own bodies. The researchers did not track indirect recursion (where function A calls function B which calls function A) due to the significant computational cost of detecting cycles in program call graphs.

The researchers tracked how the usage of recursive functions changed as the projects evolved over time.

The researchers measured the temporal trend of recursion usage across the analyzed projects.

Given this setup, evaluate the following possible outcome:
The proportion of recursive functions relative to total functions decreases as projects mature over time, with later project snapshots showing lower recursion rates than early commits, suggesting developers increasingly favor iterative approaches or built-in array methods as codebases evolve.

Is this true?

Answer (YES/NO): YES